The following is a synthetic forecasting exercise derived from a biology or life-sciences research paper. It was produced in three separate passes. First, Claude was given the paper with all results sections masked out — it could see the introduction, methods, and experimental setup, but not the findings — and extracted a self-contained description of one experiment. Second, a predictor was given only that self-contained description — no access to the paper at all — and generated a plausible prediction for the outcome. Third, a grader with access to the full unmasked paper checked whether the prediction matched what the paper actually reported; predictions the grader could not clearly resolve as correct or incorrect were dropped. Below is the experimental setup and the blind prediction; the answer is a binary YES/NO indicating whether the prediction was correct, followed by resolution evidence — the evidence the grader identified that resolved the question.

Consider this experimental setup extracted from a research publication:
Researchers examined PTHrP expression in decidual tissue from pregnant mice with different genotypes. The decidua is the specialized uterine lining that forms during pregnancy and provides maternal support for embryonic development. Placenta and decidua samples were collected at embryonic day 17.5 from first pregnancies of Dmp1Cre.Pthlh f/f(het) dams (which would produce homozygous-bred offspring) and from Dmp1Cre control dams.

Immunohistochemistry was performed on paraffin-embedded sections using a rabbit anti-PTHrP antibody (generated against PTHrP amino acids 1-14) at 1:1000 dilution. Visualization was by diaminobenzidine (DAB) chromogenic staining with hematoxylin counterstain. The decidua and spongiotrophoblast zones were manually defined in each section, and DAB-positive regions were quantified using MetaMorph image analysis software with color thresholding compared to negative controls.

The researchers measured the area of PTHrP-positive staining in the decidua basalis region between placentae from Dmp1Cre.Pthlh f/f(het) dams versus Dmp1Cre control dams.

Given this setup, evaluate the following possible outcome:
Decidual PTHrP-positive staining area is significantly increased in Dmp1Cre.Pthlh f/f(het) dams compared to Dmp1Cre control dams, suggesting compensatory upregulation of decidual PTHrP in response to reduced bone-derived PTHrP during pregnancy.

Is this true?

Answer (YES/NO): NO